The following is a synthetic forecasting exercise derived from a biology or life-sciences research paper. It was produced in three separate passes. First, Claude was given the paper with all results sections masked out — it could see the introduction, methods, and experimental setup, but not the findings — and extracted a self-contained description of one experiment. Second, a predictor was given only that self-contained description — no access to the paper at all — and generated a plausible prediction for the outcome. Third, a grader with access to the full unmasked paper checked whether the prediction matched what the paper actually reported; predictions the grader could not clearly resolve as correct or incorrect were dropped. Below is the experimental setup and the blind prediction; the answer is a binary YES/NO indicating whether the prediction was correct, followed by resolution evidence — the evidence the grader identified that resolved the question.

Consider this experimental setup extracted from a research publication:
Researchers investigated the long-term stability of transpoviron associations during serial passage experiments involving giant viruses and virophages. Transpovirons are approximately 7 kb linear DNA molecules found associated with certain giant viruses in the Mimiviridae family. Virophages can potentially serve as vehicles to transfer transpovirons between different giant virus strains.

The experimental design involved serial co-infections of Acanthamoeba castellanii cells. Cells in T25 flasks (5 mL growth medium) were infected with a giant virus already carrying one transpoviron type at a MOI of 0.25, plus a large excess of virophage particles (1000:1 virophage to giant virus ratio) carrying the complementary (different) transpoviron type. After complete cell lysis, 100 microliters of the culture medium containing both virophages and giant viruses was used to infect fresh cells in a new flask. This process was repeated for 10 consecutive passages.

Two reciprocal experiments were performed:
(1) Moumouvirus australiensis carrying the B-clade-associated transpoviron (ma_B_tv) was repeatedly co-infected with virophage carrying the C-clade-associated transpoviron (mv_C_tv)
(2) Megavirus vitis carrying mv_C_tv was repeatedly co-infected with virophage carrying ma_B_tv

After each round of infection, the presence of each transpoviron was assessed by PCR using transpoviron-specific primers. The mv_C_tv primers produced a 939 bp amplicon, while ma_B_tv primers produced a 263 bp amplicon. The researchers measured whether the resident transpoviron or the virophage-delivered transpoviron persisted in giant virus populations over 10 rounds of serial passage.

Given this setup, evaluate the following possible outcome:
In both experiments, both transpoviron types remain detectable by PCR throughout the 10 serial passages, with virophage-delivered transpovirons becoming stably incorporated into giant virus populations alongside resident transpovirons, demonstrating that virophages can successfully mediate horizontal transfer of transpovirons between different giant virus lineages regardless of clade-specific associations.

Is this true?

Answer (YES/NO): NO